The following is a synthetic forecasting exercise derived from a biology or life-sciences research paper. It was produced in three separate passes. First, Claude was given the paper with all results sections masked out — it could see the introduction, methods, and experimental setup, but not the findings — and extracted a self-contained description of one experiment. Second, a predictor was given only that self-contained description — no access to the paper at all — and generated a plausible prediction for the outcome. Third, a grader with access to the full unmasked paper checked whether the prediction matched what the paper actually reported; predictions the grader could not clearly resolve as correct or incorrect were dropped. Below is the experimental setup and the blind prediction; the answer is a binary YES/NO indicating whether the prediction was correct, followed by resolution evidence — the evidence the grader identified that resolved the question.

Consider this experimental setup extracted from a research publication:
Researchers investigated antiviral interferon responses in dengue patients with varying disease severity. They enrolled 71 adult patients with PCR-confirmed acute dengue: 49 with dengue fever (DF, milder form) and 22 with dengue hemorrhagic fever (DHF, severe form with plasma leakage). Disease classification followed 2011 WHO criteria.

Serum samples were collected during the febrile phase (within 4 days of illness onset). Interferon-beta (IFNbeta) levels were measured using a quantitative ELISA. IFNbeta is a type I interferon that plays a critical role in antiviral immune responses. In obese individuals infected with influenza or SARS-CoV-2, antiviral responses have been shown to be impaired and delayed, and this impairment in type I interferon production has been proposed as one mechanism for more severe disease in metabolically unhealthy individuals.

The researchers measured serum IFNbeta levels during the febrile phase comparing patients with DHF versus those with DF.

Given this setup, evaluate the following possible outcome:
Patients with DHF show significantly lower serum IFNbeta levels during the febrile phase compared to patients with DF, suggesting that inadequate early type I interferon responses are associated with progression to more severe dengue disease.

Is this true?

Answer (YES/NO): NO